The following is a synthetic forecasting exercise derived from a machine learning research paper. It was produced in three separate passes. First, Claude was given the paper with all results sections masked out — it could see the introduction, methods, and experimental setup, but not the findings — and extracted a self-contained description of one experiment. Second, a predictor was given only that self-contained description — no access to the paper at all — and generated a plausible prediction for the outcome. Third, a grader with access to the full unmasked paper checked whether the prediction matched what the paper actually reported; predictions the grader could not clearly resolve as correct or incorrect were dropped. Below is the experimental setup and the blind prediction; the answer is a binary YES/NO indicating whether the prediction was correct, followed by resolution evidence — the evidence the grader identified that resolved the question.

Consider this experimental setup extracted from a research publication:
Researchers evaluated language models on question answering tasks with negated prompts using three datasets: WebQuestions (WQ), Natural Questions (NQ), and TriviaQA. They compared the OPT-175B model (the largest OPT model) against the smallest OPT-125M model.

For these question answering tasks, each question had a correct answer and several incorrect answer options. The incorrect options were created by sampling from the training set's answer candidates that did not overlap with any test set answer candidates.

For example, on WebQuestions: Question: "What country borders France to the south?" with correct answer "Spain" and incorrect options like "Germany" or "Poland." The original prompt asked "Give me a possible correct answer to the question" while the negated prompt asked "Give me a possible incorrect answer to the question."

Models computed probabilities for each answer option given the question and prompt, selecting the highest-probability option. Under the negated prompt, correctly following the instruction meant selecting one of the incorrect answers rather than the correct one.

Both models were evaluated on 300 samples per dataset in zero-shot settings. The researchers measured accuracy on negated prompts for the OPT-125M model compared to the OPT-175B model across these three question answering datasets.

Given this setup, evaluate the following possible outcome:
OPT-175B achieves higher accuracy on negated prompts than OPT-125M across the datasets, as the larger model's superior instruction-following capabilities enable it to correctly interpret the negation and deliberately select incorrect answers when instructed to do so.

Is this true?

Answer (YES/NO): NO